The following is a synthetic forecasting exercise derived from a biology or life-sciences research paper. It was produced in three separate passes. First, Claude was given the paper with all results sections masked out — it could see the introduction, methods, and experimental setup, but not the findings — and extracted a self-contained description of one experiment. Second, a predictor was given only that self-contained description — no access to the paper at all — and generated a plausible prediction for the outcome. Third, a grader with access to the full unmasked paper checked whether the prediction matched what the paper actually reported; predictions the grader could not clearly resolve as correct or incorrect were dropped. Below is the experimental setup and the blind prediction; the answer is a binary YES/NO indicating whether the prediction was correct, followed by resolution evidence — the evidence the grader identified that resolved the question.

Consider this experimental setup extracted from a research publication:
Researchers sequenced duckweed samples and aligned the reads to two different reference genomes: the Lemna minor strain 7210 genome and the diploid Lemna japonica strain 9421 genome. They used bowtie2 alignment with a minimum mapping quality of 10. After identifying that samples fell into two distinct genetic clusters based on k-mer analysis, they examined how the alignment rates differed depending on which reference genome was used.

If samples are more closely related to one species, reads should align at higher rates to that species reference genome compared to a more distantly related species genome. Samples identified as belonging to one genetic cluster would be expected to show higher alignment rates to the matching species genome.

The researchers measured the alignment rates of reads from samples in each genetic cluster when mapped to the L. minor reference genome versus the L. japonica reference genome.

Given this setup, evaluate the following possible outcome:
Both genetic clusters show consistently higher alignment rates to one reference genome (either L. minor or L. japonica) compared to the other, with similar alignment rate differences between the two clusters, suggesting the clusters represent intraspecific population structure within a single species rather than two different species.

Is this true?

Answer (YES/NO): NO